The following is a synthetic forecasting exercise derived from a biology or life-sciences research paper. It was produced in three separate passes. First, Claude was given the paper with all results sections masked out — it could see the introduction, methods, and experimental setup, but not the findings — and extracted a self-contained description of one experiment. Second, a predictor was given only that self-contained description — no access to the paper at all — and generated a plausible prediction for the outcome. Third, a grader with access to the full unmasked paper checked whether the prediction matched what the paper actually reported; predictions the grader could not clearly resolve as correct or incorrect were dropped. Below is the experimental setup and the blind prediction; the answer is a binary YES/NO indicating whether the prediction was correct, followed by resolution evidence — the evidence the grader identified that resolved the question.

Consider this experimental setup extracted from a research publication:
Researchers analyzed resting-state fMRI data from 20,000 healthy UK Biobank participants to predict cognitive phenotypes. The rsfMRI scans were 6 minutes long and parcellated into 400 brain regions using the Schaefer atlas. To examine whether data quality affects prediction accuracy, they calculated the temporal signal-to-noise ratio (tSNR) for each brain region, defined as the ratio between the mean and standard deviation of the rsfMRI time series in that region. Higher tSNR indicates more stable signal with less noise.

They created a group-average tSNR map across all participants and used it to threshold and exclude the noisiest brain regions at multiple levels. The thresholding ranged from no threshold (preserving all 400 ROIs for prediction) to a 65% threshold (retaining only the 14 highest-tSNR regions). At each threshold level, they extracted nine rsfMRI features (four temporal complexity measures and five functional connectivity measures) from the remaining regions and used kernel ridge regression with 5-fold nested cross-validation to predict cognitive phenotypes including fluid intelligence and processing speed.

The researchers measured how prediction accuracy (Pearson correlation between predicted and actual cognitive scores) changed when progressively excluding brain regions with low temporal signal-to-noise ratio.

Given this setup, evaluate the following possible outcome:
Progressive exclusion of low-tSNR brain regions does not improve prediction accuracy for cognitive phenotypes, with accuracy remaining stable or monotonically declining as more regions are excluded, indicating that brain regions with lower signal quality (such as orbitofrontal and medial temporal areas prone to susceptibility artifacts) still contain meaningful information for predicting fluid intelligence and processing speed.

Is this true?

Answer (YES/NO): YES